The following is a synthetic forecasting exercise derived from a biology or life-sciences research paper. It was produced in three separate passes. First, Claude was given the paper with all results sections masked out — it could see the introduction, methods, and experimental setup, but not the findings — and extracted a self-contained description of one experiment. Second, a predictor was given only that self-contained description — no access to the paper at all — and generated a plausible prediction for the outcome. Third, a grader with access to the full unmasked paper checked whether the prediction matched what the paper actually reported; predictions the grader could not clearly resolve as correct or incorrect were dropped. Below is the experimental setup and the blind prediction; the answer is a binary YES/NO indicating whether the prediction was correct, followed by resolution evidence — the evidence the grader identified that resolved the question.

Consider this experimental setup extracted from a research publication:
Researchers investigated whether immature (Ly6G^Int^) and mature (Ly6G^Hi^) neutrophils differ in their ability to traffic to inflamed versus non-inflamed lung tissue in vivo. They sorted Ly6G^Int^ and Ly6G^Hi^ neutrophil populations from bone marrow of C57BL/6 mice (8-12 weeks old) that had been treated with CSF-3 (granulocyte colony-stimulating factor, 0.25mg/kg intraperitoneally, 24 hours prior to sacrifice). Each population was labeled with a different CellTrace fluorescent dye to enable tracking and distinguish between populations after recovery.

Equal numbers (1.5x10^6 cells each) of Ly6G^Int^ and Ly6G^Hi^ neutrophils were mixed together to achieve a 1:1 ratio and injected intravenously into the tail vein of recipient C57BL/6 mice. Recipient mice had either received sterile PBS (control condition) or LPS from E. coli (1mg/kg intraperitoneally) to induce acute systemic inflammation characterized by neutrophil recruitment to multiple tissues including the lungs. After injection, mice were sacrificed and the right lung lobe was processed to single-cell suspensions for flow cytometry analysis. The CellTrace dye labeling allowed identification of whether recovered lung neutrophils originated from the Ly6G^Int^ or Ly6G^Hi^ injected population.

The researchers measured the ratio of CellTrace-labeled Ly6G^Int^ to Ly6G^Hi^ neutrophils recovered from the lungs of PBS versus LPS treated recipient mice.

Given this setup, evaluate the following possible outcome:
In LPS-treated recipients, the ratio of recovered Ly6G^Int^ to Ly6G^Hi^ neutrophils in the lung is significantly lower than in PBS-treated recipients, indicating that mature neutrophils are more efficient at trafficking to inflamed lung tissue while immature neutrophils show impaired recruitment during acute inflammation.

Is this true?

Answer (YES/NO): NO